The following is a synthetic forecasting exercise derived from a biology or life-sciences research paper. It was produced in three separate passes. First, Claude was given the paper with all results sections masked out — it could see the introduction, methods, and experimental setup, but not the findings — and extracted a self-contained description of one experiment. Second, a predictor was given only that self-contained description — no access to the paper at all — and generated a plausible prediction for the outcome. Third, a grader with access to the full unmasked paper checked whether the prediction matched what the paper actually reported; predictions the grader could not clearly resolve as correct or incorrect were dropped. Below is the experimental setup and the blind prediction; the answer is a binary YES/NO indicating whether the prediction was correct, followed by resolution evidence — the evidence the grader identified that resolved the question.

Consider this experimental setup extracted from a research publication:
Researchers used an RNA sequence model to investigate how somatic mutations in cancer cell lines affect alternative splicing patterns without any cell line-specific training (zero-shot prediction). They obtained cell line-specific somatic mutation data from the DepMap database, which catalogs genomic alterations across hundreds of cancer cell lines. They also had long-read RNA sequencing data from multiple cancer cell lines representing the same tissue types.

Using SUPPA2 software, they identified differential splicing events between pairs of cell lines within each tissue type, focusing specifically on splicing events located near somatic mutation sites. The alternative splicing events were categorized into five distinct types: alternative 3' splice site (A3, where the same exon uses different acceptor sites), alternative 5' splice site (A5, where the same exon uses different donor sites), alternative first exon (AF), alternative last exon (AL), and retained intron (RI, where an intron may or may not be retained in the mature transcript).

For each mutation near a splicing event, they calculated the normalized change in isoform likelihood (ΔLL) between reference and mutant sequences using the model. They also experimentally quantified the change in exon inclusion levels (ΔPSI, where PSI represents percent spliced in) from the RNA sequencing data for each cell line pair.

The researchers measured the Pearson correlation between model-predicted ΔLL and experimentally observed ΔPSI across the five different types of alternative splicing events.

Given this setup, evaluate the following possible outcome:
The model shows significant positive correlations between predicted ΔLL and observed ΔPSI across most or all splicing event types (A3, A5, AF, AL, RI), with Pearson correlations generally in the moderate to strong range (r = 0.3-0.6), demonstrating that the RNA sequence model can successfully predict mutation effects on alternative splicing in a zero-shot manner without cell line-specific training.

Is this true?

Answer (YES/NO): NO